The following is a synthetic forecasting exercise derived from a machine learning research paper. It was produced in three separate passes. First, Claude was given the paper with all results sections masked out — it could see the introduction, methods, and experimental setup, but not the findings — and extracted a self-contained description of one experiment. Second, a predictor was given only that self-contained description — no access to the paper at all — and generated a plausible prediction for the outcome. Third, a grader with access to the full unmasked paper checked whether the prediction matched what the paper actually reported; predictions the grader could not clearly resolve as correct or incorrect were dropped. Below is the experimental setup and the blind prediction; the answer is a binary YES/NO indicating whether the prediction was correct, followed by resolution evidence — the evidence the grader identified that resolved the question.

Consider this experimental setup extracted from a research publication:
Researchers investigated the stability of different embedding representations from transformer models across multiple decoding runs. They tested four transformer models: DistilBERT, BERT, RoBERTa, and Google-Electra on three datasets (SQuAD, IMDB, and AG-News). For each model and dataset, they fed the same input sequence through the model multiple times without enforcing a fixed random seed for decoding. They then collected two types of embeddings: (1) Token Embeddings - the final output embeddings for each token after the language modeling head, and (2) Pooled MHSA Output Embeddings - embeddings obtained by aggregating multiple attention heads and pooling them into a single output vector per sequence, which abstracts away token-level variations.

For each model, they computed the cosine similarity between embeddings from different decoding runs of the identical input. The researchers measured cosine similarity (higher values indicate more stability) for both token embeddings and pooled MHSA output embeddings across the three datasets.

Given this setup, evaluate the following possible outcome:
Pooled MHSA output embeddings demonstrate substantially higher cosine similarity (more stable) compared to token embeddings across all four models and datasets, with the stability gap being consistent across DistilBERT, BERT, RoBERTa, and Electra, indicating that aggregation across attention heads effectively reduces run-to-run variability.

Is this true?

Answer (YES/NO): NO